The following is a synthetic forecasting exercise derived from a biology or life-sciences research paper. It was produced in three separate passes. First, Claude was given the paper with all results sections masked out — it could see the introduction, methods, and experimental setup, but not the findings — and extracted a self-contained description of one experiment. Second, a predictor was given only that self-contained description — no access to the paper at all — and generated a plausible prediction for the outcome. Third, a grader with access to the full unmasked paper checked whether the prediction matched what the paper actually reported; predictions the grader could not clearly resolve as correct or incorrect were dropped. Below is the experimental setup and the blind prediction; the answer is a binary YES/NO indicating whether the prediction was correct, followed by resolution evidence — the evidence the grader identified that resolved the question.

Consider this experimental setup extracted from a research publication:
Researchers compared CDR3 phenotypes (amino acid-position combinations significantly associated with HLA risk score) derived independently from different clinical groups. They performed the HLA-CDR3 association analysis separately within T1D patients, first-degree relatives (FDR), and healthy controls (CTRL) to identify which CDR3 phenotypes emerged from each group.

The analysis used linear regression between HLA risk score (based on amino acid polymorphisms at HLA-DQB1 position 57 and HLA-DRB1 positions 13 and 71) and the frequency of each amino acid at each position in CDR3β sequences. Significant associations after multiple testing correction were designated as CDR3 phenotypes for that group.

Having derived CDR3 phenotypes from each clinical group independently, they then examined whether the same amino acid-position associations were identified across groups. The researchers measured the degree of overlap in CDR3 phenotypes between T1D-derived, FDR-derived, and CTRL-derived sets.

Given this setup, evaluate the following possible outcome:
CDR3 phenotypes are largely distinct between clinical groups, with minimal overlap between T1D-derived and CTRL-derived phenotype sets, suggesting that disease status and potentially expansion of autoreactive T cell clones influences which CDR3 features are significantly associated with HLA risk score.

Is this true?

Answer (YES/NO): NO